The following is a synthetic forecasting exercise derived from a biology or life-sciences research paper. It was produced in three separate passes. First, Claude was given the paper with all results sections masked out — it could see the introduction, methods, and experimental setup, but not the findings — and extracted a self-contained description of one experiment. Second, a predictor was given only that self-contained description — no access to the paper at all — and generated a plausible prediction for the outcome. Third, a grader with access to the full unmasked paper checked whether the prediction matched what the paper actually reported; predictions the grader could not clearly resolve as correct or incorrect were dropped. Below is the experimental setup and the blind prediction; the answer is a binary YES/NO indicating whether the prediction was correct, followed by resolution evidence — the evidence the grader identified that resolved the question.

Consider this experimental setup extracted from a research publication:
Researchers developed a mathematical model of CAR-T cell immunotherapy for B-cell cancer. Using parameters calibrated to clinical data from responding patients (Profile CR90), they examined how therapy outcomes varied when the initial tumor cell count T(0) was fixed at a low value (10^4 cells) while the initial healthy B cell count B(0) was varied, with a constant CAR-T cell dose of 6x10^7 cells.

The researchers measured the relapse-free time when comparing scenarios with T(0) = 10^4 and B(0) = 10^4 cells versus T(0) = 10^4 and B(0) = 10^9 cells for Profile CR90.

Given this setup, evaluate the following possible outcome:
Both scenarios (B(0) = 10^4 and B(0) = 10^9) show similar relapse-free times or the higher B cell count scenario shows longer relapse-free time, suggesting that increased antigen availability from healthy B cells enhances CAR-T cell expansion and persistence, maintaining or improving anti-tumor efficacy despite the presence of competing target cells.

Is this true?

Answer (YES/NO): YES